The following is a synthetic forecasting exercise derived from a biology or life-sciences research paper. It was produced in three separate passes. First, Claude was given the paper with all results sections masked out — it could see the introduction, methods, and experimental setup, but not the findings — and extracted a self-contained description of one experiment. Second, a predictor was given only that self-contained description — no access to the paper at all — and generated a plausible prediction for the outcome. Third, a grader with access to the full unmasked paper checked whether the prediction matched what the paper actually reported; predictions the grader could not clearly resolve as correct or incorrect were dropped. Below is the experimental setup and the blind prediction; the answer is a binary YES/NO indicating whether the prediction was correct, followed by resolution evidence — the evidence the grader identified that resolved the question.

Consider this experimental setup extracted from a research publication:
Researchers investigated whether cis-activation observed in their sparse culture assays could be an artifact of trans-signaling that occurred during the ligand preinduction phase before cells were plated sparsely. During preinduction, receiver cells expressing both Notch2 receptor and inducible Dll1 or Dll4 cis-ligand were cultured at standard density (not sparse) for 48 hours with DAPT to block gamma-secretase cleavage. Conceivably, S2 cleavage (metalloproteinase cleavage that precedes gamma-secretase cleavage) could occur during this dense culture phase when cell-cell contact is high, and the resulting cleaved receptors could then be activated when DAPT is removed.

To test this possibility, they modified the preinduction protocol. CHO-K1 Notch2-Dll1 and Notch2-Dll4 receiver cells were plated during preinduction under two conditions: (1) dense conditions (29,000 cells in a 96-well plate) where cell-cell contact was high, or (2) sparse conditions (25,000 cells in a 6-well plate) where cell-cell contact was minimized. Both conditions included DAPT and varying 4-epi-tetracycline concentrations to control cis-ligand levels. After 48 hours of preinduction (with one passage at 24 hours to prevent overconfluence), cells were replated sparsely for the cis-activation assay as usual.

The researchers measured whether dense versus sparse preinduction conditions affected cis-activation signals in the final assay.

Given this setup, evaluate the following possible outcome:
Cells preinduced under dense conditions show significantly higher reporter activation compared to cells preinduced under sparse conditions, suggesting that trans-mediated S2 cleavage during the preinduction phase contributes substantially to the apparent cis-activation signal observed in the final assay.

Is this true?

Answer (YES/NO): NO